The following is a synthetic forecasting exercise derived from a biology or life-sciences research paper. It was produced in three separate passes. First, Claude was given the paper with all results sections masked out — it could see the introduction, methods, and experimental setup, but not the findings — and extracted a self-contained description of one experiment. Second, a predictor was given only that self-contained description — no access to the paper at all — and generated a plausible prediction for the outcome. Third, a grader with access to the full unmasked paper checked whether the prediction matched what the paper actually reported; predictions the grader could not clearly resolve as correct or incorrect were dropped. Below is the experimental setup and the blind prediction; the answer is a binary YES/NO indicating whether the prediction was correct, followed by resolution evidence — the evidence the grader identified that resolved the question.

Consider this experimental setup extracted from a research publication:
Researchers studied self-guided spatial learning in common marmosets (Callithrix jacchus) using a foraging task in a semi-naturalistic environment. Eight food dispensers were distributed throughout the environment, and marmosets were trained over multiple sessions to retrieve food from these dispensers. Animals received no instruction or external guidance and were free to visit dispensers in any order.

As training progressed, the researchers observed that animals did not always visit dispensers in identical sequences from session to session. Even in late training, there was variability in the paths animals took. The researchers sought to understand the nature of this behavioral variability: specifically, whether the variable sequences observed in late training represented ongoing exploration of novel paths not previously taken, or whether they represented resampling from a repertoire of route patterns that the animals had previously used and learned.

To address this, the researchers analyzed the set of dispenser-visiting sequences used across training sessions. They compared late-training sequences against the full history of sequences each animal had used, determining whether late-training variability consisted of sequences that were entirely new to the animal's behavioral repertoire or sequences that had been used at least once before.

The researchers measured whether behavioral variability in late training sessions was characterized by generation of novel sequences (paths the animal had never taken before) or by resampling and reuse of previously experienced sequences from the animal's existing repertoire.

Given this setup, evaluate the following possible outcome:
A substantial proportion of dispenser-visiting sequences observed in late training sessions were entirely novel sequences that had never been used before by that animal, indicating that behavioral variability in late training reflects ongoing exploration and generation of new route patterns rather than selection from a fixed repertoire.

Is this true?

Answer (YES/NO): NO